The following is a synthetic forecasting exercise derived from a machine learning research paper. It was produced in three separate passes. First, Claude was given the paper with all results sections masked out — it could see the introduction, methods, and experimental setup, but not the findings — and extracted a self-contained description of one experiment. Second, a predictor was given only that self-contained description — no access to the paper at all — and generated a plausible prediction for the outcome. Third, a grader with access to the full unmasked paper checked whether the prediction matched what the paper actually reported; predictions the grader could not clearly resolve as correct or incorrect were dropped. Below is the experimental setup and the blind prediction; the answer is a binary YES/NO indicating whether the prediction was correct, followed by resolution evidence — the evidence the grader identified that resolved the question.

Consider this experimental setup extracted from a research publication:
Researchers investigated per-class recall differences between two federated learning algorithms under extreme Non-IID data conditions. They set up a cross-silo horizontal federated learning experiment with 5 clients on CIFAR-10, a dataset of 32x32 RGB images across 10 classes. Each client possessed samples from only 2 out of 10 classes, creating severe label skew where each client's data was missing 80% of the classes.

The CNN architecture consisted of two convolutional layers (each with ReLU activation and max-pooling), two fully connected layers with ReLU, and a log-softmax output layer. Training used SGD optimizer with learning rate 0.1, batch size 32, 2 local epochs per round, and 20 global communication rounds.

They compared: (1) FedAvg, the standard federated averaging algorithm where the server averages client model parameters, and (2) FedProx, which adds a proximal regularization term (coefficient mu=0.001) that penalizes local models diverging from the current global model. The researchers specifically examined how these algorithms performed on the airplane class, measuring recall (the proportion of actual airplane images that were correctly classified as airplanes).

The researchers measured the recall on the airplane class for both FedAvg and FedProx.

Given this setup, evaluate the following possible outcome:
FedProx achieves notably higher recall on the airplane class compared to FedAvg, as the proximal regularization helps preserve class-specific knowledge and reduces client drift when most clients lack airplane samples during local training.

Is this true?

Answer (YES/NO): NO